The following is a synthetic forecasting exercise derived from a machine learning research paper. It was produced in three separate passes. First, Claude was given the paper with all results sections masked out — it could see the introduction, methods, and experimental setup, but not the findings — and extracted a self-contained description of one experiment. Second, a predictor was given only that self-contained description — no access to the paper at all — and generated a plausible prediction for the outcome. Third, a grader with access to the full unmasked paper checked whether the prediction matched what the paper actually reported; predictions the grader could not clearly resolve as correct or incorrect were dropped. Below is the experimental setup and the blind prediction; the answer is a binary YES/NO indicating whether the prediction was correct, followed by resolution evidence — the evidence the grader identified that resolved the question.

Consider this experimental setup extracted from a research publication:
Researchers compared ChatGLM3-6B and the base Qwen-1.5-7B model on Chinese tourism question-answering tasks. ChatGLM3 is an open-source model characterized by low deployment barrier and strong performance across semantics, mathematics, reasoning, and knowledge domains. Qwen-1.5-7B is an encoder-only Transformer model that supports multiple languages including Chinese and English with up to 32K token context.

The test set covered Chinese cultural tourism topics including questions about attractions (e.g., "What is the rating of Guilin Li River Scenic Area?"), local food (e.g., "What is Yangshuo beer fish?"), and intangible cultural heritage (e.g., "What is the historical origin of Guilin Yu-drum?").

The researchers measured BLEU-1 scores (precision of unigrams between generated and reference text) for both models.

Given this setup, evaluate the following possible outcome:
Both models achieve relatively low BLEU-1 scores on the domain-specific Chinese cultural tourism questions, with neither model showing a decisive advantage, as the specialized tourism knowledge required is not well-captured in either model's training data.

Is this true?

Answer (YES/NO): YES